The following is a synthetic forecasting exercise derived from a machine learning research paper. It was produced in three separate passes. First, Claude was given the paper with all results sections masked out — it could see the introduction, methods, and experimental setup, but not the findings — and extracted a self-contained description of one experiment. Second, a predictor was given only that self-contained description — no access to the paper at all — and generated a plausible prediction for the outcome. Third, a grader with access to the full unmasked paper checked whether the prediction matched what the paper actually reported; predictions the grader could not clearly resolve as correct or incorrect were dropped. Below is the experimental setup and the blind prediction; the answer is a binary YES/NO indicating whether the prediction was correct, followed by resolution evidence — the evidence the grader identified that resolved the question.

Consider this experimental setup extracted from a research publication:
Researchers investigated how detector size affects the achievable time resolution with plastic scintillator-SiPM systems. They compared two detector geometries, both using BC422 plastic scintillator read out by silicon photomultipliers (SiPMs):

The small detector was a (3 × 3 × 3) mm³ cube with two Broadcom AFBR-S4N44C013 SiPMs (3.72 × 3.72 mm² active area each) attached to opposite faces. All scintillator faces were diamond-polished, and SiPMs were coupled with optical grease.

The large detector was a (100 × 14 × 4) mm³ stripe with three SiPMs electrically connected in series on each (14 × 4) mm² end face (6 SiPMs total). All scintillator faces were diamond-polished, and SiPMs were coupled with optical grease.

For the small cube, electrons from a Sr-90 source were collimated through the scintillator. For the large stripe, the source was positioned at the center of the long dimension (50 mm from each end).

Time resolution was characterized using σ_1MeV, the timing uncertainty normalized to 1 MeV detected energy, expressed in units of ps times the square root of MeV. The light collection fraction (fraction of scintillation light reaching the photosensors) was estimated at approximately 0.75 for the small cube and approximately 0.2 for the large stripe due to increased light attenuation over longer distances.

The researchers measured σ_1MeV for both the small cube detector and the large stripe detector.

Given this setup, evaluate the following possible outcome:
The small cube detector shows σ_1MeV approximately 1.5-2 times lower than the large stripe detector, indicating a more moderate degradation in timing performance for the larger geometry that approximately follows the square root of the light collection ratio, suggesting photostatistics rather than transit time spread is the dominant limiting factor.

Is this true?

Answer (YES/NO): NO